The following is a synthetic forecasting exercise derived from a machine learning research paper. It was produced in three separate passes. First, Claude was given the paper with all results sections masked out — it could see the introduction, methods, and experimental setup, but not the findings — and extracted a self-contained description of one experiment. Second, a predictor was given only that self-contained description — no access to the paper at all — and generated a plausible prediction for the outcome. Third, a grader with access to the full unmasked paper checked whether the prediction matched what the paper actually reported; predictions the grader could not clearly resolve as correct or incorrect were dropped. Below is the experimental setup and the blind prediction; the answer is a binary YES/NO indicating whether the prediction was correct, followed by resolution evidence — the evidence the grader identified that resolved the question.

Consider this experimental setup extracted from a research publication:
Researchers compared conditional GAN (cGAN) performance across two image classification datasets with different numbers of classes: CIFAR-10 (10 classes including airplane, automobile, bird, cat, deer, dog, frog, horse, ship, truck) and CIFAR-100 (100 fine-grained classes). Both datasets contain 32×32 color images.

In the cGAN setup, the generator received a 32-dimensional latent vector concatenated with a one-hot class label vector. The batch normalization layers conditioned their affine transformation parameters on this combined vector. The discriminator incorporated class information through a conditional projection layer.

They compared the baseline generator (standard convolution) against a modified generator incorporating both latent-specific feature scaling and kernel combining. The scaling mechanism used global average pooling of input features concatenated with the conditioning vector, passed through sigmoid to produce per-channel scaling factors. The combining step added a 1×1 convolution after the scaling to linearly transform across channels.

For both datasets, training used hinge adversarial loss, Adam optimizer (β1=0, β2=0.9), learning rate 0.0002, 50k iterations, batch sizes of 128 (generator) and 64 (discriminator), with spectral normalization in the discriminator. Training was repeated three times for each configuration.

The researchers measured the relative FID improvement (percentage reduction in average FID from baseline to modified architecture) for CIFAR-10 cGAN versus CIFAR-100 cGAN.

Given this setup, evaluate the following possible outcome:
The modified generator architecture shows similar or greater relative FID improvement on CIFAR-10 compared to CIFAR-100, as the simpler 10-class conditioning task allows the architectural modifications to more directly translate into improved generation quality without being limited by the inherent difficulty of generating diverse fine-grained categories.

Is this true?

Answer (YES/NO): NO